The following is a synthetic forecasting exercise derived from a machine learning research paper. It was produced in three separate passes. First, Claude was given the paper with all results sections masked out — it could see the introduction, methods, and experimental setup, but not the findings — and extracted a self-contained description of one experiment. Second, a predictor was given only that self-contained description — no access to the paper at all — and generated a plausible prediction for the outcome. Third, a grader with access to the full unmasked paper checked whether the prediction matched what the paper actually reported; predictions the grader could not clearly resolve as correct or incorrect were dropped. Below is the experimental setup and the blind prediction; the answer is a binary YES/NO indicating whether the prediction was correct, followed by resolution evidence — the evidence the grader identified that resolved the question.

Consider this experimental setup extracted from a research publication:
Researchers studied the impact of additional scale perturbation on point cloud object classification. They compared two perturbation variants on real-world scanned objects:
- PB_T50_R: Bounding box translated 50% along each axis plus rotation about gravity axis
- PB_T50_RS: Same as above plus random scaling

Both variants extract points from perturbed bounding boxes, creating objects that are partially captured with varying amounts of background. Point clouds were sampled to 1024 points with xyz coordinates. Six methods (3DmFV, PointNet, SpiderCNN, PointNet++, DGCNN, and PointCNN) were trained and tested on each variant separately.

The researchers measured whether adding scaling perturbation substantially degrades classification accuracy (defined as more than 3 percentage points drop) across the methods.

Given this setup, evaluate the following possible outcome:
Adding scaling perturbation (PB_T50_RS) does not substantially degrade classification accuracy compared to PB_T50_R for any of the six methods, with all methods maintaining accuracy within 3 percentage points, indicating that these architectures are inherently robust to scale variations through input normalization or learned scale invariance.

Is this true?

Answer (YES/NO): YES